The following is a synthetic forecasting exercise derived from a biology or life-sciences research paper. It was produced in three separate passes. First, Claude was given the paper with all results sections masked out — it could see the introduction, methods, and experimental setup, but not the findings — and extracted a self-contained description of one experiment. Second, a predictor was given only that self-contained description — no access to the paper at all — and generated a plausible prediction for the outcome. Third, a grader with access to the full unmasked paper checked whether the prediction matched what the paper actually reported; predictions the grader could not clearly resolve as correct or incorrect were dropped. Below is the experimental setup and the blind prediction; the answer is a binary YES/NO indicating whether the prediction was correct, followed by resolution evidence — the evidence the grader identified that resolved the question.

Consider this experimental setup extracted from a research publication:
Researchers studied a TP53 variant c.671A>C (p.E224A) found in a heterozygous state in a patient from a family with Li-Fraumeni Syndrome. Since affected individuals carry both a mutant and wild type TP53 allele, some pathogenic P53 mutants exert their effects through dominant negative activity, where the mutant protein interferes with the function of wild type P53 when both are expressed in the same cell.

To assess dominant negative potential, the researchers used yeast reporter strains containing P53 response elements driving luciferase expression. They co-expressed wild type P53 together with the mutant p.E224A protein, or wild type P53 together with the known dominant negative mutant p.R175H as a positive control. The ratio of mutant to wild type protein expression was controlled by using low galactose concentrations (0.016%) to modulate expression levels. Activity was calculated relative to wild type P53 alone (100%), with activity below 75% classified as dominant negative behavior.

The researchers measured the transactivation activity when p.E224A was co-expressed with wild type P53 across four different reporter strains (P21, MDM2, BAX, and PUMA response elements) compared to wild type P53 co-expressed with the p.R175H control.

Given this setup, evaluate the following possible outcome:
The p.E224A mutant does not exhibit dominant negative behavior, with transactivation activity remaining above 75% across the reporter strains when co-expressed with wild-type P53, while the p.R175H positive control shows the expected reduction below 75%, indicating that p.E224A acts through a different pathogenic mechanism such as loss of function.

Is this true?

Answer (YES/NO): YES